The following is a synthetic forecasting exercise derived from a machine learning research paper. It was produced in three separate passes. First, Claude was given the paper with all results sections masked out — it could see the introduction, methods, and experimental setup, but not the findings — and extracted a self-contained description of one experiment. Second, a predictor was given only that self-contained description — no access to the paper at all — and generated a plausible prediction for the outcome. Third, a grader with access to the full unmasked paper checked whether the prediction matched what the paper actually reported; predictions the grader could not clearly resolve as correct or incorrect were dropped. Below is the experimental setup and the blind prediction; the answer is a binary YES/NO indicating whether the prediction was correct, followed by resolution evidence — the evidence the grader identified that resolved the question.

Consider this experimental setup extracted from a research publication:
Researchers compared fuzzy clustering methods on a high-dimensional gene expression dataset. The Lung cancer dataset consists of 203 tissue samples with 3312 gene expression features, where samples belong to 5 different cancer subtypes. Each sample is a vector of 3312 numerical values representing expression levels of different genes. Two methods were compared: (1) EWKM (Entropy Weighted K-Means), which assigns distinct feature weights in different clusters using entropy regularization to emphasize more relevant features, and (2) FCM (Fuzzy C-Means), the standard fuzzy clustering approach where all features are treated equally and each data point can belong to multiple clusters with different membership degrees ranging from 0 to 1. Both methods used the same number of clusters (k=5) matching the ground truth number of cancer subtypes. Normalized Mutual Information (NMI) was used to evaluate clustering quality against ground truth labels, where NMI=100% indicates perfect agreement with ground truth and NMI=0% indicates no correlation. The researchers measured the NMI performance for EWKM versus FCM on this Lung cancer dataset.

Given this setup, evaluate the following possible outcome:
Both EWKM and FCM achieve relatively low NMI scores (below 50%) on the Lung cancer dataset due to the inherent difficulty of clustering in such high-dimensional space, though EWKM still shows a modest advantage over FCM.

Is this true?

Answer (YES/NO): NO